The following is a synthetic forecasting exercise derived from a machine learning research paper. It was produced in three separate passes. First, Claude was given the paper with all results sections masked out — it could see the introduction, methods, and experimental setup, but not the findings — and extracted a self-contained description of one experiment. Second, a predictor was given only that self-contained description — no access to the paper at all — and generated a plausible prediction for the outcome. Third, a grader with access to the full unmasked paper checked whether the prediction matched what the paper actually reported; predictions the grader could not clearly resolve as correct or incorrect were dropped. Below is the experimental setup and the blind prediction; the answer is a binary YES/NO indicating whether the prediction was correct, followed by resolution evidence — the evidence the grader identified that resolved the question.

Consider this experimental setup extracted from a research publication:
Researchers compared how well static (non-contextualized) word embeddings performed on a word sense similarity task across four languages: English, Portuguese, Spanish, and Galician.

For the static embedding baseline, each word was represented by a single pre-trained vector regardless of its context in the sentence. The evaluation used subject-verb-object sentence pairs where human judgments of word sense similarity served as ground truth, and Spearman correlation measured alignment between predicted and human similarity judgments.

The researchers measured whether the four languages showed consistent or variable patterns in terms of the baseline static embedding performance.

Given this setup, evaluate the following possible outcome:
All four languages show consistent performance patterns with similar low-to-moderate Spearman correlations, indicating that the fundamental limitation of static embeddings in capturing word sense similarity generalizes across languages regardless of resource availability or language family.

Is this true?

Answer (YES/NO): YES